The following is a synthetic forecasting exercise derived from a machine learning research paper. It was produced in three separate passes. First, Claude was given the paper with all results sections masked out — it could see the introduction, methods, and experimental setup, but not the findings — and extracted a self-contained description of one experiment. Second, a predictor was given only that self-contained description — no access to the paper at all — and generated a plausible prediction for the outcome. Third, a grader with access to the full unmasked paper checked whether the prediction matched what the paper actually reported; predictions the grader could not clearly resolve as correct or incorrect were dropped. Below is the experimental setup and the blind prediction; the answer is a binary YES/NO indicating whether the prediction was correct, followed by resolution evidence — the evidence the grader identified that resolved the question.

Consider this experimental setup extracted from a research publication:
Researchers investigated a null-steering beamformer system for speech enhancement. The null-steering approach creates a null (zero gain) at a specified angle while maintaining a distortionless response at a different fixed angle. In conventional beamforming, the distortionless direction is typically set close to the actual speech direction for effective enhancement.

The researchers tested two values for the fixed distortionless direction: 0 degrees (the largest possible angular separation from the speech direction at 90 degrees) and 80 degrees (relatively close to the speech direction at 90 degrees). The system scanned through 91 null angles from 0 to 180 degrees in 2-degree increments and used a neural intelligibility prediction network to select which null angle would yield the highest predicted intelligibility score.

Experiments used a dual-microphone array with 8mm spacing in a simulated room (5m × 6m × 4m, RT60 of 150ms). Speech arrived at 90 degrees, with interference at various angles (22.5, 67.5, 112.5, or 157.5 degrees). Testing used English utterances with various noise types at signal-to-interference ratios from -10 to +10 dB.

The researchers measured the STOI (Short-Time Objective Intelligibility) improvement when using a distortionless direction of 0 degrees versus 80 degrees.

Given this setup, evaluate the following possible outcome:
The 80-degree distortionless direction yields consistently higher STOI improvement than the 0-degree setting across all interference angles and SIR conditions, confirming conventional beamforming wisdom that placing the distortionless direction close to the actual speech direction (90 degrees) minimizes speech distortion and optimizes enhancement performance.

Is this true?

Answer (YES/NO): NO